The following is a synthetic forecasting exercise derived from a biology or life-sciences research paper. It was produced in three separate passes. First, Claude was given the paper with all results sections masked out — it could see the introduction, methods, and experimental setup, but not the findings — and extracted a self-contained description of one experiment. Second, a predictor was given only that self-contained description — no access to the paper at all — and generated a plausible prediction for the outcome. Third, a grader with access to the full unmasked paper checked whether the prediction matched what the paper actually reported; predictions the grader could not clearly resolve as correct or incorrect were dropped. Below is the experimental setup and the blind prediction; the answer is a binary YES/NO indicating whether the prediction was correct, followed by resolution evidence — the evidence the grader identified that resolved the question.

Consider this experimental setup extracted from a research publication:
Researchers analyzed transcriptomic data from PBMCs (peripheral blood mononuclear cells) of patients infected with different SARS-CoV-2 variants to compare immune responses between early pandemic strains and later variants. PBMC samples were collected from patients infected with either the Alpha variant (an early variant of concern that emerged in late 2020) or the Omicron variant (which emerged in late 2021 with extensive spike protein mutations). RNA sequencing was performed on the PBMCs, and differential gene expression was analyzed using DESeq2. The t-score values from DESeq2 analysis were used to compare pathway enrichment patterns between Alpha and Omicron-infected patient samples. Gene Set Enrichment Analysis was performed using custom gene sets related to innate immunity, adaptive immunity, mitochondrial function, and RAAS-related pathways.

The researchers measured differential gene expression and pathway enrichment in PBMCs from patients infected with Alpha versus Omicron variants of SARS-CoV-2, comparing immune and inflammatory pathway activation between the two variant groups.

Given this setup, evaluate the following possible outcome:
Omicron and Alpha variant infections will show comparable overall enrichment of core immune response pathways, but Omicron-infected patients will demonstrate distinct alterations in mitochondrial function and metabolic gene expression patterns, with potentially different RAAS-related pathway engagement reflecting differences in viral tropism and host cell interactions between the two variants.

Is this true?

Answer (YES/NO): NO